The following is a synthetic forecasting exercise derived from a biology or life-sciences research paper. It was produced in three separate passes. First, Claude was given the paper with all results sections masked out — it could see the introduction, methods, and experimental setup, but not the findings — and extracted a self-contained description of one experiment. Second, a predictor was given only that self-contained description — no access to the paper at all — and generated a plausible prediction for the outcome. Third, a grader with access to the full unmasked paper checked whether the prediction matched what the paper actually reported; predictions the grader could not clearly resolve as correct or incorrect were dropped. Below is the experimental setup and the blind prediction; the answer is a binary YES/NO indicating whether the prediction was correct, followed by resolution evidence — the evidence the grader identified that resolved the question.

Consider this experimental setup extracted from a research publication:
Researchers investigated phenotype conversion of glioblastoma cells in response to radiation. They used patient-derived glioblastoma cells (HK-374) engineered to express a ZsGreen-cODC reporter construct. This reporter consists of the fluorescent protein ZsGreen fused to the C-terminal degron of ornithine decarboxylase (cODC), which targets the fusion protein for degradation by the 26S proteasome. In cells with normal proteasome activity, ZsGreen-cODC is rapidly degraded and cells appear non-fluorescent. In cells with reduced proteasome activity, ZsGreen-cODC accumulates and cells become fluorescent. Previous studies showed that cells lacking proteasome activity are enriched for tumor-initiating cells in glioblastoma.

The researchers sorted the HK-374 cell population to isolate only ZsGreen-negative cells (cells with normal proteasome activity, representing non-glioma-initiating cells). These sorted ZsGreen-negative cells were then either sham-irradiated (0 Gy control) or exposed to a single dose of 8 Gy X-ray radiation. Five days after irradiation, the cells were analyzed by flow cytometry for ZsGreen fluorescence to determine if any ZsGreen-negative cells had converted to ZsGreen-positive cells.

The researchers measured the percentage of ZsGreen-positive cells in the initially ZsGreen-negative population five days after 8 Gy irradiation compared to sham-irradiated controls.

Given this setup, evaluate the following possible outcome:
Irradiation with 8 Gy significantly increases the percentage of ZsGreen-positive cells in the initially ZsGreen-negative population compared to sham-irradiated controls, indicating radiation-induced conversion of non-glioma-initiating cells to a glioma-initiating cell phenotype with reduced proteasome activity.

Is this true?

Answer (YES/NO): YES